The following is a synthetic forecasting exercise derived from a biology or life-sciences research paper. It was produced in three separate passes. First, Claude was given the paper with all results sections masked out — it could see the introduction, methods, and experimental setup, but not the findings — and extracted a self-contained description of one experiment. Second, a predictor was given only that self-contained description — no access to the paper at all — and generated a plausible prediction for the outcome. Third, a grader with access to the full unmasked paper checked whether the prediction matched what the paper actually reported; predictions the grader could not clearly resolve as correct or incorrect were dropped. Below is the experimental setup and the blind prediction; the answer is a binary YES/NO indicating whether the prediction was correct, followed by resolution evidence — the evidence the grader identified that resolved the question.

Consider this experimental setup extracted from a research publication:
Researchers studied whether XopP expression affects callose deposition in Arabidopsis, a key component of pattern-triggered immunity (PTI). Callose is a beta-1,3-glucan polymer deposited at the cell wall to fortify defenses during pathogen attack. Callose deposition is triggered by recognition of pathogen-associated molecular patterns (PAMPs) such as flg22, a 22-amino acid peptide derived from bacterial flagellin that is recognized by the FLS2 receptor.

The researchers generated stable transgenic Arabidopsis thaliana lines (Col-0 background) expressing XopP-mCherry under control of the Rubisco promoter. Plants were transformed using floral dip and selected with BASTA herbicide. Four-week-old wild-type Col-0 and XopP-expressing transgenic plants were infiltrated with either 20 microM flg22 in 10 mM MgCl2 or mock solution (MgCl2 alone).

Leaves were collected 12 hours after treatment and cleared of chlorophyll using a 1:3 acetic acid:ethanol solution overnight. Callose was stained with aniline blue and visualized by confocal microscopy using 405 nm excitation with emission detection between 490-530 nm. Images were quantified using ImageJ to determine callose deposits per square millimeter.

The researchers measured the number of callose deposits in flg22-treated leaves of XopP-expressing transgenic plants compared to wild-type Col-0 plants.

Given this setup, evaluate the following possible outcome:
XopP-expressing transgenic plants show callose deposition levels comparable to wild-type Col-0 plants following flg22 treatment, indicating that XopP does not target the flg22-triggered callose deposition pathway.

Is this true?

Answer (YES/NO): NO